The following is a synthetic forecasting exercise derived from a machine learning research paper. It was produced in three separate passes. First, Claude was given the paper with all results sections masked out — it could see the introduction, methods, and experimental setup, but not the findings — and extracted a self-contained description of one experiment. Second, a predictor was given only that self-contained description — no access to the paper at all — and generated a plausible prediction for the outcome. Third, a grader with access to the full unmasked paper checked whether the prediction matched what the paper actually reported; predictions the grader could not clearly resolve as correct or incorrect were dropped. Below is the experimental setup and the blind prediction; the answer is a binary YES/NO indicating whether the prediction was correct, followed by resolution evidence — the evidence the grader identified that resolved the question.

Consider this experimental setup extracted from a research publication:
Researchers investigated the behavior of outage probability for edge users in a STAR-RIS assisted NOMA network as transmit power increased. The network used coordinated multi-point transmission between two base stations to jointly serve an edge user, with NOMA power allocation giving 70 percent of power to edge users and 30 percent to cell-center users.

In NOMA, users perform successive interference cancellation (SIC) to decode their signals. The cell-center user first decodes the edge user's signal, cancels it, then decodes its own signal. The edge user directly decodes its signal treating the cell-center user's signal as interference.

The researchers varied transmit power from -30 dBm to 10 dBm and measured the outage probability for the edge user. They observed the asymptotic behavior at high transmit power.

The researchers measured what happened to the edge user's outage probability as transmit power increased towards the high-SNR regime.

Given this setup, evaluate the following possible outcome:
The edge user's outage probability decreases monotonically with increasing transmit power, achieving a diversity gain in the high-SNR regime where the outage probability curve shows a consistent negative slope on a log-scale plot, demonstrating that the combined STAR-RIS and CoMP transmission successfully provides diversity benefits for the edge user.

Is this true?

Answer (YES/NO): NO